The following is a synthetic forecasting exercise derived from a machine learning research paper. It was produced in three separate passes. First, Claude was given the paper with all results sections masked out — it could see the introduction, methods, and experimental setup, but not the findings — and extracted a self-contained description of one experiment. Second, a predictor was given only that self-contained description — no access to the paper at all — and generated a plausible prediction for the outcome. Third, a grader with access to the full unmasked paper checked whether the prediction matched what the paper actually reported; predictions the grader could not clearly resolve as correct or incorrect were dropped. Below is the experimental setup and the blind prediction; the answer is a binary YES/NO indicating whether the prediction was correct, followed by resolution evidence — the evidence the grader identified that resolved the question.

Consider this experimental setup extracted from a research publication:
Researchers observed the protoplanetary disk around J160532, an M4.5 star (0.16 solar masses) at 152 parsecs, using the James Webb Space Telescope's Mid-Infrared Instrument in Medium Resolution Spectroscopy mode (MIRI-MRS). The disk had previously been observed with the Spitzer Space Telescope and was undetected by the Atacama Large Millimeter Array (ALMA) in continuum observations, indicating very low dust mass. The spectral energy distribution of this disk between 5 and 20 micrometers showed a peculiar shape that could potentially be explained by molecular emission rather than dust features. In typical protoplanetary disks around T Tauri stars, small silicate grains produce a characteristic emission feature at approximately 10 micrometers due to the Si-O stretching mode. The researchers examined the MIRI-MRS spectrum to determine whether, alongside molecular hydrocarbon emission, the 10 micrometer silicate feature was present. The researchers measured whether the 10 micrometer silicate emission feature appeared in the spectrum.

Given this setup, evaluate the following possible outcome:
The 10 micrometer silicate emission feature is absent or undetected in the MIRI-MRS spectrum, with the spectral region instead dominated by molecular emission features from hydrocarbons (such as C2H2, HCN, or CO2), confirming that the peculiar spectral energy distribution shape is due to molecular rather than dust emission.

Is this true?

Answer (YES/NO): YES